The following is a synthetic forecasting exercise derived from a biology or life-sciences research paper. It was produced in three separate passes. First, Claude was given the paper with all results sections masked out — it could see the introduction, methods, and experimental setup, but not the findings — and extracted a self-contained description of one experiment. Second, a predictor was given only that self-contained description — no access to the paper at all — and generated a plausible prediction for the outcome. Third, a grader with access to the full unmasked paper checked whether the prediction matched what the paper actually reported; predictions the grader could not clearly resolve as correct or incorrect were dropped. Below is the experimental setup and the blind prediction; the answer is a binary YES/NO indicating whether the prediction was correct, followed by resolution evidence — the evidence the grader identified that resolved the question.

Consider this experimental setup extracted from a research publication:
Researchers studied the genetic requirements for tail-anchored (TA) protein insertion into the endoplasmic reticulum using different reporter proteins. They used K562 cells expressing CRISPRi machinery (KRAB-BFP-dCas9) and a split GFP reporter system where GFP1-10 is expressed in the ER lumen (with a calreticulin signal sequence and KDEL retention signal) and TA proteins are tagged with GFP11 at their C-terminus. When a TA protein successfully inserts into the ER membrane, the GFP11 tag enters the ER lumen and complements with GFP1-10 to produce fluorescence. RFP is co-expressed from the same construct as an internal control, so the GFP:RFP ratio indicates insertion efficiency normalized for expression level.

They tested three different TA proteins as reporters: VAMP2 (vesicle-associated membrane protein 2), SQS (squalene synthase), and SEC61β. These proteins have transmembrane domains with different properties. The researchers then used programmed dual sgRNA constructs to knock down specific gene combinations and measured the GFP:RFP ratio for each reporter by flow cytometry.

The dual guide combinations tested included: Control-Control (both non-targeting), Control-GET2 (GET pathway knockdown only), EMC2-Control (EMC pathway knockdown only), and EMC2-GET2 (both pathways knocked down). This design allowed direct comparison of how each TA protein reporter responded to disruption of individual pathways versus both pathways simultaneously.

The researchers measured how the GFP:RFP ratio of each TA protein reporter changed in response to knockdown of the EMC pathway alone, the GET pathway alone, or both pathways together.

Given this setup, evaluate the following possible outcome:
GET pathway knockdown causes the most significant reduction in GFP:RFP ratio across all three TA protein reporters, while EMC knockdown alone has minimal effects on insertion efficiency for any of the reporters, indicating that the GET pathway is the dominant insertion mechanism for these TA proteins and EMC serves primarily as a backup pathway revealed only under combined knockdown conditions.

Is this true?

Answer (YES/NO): NO